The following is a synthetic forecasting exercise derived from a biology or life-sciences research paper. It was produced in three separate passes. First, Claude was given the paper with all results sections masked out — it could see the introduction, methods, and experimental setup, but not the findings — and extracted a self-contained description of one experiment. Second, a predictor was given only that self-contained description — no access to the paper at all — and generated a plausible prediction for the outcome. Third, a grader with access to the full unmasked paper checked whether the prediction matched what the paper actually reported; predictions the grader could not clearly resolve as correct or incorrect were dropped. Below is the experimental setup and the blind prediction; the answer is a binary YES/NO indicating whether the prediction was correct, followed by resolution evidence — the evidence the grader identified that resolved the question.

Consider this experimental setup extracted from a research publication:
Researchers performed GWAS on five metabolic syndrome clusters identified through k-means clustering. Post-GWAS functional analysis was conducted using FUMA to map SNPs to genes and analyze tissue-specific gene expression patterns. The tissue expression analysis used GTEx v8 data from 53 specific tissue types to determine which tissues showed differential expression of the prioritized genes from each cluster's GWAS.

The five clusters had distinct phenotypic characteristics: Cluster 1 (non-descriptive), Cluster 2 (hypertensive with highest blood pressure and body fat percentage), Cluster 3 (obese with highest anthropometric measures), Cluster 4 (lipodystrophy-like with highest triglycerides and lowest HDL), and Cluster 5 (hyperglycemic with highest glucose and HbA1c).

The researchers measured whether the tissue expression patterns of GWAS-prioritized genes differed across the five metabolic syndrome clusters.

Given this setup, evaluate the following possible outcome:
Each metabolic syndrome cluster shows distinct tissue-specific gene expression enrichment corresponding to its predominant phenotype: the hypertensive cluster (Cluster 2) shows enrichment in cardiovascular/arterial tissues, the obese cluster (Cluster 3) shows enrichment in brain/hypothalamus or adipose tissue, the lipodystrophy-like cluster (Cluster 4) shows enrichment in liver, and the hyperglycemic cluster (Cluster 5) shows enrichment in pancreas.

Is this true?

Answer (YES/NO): NO